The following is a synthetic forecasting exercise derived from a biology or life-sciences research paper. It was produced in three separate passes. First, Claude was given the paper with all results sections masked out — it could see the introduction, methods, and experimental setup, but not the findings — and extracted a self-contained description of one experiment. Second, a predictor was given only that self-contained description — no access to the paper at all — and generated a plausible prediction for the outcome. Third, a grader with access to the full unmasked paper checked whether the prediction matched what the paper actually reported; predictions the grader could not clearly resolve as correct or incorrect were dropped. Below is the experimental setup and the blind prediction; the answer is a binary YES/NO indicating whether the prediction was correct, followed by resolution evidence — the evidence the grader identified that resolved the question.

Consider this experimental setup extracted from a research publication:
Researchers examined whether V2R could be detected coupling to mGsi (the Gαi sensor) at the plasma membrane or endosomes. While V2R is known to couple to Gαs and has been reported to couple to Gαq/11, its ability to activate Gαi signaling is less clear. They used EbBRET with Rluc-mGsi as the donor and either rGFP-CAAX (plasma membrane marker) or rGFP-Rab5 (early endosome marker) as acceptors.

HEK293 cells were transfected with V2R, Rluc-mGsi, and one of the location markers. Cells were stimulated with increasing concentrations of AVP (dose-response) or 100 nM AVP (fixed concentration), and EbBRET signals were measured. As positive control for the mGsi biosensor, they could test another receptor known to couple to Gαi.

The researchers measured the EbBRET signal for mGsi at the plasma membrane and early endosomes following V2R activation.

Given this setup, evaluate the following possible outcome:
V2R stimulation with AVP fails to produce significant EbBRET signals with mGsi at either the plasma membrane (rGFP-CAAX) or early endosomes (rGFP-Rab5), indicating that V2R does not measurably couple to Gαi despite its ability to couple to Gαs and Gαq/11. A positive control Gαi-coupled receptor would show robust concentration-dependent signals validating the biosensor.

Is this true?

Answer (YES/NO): YES